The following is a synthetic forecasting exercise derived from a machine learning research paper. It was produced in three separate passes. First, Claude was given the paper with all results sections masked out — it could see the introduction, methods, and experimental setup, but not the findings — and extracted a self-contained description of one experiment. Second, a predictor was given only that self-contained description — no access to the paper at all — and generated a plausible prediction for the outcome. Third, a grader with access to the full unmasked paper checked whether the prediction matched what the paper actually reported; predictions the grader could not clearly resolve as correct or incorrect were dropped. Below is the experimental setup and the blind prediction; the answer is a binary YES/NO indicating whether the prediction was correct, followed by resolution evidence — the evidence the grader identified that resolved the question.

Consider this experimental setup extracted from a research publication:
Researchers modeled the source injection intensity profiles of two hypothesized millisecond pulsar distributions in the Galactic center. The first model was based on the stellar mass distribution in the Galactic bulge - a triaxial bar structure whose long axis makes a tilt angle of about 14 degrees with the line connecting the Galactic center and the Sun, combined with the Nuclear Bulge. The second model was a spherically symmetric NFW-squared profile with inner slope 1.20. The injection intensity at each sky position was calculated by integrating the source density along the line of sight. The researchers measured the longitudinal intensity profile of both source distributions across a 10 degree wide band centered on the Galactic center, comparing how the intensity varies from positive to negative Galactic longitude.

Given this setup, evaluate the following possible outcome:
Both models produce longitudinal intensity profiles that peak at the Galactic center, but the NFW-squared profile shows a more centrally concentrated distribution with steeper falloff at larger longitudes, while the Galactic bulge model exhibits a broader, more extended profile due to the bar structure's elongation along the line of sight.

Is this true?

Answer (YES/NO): YES